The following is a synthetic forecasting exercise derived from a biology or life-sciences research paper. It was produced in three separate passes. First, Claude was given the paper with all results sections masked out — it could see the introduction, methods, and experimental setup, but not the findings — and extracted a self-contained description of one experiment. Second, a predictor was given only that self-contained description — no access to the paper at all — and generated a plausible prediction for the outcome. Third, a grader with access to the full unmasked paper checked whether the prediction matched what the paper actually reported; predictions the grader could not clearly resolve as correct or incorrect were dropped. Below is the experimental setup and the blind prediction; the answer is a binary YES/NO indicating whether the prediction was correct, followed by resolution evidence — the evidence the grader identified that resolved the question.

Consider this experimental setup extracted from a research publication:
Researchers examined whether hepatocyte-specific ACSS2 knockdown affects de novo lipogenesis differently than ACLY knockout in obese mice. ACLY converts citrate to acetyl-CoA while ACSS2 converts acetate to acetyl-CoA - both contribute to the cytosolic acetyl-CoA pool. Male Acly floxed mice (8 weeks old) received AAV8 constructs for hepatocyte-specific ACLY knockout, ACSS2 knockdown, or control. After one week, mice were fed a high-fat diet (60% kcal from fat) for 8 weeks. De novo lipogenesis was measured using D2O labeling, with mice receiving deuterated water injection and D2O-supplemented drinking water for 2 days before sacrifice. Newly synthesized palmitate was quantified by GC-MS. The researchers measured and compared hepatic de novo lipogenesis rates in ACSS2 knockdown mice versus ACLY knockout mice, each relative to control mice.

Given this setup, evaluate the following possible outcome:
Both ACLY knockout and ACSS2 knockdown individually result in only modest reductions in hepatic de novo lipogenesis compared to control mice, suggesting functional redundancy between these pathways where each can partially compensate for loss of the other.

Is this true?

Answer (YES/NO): NO